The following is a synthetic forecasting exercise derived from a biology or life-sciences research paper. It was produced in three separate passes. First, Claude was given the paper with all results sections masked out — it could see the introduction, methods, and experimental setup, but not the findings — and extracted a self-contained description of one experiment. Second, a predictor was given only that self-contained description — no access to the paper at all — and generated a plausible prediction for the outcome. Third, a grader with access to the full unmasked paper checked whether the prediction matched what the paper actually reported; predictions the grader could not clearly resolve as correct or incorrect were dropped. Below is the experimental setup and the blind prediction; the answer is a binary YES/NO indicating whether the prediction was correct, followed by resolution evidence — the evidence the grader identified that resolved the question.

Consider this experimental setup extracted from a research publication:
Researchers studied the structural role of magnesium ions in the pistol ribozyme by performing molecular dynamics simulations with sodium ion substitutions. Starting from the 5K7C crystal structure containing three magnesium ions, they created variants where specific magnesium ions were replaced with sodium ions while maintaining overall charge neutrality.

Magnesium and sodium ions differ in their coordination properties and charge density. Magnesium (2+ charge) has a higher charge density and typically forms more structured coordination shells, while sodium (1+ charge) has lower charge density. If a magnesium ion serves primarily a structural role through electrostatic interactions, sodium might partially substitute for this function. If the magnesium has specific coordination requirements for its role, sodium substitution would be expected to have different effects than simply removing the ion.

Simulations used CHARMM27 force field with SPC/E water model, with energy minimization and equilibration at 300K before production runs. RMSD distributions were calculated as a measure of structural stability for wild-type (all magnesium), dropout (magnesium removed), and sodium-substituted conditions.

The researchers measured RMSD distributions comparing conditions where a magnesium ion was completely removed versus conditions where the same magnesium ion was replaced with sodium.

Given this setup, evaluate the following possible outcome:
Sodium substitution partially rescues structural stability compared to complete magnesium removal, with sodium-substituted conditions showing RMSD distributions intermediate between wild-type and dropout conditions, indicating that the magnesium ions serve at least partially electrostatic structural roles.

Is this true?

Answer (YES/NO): NO